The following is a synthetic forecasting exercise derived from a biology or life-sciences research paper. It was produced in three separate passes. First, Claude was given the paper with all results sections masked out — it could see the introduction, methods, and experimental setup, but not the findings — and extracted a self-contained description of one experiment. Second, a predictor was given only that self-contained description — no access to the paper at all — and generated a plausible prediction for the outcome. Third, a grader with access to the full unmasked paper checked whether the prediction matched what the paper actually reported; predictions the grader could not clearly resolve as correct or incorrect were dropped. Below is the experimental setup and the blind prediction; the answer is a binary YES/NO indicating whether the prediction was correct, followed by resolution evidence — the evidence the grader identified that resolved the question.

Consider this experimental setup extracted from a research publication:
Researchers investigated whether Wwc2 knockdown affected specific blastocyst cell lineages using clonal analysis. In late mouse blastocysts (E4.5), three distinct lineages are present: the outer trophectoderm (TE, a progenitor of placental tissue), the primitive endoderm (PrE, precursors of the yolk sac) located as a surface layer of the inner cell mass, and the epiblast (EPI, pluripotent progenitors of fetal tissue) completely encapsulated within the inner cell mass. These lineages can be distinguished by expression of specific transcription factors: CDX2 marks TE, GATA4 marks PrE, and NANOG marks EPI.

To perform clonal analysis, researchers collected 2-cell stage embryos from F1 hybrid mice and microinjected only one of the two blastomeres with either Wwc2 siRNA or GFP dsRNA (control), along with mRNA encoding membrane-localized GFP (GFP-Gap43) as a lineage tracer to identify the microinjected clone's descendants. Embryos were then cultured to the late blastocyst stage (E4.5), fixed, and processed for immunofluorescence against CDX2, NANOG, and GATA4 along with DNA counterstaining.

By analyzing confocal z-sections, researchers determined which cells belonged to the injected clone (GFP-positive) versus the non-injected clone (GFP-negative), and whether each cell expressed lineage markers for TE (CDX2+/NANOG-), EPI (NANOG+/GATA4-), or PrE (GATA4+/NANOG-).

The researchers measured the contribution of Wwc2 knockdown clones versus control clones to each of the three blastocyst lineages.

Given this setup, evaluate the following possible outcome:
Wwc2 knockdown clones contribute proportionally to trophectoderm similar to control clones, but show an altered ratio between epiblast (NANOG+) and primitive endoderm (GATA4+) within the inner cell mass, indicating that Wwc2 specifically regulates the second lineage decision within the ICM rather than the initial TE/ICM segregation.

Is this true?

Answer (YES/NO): NO